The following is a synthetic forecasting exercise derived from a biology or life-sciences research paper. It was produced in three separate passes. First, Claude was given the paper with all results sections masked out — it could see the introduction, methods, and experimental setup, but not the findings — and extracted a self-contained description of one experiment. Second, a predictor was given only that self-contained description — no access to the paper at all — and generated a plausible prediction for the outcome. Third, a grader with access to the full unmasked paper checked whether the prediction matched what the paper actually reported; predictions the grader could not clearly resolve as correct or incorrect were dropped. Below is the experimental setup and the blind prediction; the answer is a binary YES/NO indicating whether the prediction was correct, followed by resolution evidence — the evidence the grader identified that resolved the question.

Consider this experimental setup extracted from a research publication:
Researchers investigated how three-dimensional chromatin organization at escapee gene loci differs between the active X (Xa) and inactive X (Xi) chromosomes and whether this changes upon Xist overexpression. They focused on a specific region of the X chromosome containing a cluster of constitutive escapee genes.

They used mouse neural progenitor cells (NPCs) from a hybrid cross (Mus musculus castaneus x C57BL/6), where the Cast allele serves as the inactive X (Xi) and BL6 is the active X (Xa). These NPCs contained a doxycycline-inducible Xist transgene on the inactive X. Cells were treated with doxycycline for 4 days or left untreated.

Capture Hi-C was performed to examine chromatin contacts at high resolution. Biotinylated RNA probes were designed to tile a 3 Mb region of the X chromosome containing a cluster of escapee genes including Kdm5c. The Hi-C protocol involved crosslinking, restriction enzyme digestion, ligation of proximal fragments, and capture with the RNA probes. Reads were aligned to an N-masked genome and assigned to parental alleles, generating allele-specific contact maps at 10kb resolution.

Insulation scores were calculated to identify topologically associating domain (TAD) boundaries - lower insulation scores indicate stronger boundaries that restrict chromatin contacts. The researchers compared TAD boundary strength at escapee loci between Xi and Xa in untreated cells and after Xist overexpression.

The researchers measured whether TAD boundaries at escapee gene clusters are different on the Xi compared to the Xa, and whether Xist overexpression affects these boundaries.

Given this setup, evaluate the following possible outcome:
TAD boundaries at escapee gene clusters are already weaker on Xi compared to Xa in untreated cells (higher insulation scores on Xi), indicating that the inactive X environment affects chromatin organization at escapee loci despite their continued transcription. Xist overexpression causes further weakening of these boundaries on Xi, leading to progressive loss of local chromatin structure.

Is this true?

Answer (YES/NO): NO